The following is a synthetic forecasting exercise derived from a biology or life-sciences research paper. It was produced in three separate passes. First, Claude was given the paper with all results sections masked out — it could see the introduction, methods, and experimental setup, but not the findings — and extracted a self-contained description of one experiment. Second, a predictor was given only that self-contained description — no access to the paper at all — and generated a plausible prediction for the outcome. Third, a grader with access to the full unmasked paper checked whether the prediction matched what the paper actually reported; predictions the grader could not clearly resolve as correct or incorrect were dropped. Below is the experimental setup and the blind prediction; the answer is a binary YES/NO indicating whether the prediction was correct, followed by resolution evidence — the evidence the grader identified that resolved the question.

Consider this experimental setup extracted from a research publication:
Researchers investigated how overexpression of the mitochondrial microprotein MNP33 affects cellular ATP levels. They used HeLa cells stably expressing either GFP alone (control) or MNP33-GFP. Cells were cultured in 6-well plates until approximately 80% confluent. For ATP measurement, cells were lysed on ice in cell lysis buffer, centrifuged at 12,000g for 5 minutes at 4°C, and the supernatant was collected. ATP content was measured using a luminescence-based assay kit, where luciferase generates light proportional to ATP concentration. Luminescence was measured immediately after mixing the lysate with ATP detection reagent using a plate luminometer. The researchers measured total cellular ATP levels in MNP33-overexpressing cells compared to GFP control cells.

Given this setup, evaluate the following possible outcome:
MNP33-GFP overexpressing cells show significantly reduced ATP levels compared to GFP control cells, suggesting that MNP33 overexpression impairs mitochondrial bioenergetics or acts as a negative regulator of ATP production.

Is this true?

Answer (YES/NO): NO